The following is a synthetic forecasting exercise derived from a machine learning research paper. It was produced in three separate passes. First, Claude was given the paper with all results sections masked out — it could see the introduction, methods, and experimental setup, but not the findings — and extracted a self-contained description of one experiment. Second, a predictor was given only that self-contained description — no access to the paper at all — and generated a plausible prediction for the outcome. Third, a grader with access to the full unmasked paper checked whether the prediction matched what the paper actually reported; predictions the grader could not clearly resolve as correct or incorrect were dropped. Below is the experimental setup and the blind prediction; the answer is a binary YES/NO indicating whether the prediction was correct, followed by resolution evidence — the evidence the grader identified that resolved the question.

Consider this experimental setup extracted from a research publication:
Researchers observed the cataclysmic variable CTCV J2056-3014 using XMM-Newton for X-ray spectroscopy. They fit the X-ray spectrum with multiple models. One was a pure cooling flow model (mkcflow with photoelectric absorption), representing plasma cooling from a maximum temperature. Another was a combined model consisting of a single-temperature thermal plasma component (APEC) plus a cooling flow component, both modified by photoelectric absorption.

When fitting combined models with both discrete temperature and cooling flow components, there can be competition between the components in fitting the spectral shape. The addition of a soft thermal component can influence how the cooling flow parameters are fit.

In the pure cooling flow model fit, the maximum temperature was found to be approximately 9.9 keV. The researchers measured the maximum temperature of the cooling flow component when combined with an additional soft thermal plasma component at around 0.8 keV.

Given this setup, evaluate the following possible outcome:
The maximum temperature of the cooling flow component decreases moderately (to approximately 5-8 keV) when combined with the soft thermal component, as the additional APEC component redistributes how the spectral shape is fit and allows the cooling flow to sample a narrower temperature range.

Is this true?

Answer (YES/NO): NO